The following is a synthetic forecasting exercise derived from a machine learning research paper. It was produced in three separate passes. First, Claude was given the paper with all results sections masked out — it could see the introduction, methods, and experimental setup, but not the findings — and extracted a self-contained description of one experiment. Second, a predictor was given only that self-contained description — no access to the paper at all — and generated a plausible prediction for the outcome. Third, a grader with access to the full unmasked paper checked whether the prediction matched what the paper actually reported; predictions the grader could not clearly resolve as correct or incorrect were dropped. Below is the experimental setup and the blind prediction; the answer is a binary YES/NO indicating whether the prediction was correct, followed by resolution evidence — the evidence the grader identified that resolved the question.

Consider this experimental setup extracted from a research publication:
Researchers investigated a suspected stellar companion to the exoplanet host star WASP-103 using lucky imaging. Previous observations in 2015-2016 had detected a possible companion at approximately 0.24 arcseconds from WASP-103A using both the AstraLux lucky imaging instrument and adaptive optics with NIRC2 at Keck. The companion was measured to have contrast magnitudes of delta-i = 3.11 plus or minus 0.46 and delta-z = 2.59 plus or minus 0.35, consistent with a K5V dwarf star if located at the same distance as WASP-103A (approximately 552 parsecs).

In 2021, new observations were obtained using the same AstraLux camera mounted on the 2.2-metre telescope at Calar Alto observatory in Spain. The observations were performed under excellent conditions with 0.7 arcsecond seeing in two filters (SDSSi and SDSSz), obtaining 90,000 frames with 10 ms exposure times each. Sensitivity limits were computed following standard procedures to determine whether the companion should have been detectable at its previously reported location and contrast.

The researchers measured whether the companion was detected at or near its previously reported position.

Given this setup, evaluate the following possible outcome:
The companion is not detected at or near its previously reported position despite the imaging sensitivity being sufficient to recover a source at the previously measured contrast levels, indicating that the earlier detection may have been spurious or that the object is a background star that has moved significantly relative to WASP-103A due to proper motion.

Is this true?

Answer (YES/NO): YES